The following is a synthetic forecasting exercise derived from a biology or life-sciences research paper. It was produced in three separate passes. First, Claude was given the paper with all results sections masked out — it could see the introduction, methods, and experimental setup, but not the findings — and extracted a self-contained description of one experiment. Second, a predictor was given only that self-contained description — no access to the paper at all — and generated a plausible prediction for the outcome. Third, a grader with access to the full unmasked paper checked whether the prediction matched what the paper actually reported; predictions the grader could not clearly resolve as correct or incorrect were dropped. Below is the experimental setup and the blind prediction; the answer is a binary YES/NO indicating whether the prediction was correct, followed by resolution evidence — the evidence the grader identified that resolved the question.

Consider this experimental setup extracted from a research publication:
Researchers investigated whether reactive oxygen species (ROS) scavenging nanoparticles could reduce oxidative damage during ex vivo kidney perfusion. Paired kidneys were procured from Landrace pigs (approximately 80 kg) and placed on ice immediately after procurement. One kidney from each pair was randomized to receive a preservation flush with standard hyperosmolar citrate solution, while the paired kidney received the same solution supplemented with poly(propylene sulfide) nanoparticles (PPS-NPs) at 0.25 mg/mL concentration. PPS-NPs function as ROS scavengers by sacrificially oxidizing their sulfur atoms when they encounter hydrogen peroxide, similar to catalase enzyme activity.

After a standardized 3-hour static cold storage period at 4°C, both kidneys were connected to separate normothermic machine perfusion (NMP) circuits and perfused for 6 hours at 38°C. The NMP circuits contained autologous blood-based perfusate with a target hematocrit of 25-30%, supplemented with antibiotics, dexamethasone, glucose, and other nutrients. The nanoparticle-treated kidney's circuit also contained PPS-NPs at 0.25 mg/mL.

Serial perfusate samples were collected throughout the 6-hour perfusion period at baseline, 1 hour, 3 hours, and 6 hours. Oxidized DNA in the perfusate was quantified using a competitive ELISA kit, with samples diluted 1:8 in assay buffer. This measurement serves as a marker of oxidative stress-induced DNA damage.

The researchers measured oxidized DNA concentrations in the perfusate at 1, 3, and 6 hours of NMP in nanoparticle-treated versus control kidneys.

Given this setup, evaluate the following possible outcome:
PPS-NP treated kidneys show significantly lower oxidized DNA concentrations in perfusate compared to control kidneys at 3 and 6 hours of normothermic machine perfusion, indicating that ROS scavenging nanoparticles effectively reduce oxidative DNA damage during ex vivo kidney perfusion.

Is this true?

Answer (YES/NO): NO